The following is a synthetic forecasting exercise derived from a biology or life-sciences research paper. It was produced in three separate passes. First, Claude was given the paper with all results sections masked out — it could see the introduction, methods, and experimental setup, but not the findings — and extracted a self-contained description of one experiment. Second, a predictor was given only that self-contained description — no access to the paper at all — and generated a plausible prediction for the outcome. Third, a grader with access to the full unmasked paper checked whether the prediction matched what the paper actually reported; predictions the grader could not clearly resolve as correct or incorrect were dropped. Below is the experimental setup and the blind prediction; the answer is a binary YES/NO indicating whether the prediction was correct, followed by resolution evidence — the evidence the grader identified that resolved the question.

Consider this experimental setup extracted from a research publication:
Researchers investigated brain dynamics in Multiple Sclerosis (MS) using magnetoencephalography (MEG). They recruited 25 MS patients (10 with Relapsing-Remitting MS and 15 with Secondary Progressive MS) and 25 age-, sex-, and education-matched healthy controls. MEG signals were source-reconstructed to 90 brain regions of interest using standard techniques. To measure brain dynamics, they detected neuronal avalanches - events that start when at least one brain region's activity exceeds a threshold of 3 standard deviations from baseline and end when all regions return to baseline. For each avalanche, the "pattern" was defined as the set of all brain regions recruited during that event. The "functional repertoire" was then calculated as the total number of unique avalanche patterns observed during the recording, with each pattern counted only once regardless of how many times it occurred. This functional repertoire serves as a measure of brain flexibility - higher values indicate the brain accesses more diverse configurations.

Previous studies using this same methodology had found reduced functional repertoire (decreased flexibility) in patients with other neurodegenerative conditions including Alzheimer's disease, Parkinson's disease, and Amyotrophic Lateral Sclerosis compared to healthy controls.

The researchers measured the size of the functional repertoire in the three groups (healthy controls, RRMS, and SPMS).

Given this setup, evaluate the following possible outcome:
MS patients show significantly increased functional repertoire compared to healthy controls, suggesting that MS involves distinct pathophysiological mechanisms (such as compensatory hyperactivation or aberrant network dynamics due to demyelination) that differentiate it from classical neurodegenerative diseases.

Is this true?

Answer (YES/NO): YES